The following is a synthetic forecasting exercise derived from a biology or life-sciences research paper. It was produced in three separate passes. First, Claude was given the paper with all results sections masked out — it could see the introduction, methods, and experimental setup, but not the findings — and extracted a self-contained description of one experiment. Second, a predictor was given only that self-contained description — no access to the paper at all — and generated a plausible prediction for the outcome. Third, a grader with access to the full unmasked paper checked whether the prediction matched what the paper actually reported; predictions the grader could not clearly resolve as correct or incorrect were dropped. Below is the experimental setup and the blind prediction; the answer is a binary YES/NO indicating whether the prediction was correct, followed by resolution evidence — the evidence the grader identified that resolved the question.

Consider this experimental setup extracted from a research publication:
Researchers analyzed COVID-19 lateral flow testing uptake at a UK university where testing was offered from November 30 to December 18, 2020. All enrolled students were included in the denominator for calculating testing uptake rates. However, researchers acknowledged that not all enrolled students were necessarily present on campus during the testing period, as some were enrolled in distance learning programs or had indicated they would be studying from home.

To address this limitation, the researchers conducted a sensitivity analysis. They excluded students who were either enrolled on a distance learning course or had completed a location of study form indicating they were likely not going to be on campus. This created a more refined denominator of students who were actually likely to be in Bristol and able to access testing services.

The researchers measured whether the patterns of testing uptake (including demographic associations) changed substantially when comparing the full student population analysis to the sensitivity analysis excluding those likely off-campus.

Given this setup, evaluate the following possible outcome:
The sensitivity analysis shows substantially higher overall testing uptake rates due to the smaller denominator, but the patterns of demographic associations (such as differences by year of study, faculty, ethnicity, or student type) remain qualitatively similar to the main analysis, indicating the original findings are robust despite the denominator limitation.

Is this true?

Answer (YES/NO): NO